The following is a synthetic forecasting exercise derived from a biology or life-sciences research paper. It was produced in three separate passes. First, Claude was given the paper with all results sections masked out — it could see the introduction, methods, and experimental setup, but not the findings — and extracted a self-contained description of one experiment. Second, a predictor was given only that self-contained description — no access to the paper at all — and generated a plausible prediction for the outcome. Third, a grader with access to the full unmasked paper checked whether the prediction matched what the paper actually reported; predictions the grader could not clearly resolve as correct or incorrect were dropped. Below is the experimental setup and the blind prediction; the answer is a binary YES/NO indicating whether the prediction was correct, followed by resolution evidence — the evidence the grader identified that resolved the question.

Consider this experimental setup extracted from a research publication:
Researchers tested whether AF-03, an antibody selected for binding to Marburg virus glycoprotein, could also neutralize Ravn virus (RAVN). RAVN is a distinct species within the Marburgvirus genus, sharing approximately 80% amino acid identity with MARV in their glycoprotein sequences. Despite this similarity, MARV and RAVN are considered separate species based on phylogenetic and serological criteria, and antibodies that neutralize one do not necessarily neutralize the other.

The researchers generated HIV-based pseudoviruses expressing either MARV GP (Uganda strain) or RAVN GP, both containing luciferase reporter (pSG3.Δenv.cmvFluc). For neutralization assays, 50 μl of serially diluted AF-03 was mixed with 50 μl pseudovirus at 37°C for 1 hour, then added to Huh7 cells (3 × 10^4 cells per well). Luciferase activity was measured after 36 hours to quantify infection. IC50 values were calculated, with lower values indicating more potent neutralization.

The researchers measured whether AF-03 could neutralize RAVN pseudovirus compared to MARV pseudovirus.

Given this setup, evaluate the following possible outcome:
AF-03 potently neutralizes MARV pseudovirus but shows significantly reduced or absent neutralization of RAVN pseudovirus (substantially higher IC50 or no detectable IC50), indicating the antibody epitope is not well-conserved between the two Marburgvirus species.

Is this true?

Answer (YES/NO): NO